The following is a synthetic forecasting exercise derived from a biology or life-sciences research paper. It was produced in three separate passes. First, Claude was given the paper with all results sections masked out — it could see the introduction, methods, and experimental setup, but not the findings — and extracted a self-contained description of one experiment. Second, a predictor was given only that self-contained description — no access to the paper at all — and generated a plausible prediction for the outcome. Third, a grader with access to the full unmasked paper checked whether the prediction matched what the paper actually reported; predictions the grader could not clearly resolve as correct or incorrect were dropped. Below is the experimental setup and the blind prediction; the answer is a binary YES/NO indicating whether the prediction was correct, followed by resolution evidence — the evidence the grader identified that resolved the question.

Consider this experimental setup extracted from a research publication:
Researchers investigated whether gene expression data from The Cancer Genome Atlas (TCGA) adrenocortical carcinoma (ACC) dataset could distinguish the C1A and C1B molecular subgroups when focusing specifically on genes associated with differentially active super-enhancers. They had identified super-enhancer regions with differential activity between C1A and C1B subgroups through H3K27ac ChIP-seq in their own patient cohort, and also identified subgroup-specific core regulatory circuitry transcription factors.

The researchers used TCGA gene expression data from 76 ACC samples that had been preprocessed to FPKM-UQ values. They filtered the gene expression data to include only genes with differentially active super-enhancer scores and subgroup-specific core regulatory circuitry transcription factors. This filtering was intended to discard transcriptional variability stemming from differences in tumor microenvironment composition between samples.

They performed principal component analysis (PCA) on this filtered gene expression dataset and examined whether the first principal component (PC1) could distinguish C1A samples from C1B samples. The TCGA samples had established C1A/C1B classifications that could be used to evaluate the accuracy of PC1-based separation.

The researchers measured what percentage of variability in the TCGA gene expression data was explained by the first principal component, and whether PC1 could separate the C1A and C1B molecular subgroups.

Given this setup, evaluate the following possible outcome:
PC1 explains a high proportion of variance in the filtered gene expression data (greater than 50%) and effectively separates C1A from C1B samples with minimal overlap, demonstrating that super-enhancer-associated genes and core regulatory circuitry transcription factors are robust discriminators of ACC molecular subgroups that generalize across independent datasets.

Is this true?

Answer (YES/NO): NO